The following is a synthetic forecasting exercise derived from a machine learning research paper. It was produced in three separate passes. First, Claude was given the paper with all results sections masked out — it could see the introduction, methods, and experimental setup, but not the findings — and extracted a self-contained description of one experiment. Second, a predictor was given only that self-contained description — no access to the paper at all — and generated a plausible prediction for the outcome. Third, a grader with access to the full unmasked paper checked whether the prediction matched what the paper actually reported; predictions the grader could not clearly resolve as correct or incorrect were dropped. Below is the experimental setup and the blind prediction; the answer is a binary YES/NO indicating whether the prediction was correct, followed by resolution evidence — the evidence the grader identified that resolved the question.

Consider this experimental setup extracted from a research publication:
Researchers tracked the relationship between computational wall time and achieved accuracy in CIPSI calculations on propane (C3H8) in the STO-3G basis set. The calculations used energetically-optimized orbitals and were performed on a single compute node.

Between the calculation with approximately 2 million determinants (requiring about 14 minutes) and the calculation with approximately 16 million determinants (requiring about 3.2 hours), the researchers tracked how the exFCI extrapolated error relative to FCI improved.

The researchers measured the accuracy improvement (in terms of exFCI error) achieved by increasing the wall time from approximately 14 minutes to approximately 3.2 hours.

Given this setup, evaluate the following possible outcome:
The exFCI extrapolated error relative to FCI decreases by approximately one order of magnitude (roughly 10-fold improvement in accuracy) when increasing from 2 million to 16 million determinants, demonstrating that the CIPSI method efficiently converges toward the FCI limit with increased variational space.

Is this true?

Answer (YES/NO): NO